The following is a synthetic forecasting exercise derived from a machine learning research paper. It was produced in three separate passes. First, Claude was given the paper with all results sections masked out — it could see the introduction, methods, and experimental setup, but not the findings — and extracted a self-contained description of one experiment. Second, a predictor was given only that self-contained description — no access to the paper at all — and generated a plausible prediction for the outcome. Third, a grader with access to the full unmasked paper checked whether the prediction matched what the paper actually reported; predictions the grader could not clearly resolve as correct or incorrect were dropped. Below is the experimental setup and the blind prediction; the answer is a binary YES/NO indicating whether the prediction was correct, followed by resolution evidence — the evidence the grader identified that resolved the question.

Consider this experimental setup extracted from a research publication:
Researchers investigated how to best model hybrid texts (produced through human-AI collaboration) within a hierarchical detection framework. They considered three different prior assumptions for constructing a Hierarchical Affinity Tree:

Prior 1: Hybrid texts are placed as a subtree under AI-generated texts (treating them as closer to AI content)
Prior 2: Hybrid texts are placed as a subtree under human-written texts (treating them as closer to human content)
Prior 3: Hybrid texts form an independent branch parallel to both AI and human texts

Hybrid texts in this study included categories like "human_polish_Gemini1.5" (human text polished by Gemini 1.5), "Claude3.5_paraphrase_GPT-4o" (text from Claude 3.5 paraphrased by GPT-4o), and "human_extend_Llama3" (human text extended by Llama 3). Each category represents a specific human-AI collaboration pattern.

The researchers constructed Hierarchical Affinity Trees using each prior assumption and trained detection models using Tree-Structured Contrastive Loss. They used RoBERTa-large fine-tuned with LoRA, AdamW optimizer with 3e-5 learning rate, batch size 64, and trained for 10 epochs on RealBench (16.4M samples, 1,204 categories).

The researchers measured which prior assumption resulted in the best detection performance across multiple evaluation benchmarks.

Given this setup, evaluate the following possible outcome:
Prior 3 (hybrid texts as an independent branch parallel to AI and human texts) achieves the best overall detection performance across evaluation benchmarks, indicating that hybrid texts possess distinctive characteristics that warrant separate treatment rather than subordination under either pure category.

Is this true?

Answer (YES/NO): NO